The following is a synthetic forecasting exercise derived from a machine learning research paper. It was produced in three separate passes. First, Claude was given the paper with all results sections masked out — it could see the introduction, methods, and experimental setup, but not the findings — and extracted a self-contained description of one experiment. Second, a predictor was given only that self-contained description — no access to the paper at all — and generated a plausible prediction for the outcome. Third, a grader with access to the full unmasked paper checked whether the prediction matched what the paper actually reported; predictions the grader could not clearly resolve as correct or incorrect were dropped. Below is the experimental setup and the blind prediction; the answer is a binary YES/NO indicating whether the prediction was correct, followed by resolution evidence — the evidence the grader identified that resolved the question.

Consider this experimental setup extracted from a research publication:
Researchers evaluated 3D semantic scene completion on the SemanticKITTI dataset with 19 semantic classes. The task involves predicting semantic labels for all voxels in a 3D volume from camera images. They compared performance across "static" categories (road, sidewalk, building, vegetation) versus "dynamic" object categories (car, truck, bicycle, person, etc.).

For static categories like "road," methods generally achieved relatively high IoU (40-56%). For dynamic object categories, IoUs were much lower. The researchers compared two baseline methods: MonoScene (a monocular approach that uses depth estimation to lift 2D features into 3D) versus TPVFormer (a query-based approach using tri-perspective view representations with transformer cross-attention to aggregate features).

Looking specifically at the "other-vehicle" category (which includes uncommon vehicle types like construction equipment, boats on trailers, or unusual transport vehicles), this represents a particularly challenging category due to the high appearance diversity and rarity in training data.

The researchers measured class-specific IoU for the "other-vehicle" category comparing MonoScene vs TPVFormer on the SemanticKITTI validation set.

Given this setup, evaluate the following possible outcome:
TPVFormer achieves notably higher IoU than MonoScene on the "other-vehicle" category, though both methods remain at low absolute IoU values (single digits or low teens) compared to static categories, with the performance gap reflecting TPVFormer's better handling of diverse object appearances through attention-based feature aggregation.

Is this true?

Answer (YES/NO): YES